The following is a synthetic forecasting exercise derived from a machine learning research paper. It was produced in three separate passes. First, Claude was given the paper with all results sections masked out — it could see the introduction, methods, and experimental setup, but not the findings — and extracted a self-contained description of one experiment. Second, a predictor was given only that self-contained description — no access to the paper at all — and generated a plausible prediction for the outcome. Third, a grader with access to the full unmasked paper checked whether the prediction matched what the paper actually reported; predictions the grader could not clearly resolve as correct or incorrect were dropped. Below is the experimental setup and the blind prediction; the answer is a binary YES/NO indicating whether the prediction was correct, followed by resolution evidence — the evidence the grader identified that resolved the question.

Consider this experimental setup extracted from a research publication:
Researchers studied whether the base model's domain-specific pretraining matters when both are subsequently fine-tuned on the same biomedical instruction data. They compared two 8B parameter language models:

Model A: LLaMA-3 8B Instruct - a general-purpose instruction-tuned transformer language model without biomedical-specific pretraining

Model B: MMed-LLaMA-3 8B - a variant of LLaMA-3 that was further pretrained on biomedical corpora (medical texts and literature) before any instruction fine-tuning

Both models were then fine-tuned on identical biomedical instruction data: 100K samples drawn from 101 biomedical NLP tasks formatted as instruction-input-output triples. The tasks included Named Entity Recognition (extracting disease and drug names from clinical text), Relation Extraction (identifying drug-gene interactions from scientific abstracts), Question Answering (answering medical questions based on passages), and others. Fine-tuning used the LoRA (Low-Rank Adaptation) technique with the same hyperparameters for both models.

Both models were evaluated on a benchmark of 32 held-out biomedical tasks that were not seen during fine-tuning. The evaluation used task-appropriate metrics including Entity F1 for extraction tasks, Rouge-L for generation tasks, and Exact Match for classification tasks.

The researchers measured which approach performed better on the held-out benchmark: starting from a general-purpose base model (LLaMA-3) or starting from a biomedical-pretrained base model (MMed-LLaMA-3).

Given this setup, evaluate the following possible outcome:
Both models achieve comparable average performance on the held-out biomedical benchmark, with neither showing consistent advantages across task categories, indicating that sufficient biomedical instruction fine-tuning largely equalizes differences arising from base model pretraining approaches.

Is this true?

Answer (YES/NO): NO